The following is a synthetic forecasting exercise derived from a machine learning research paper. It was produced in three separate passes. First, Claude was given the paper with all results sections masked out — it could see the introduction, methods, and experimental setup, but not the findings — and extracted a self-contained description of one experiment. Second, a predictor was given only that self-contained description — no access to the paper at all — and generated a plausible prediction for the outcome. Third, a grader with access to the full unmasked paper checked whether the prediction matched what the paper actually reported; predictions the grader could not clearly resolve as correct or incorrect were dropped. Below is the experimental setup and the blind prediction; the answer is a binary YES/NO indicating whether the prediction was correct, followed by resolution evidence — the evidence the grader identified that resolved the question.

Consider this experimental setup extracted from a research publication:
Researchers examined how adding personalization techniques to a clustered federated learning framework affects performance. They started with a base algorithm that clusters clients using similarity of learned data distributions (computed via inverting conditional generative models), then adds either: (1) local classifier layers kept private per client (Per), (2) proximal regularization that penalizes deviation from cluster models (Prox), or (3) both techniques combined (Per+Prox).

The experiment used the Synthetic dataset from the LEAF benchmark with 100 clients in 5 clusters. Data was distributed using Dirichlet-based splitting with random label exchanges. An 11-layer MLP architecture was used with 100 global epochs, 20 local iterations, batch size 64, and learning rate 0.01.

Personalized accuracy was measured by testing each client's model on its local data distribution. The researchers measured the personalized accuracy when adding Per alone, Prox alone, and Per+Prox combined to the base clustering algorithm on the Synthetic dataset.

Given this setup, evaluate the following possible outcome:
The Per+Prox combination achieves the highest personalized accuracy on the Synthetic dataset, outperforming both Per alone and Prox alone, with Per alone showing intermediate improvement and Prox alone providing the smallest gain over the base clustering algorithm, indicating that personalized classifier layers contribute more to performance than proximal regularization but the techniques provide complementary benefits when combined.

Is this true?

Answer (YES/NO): NO